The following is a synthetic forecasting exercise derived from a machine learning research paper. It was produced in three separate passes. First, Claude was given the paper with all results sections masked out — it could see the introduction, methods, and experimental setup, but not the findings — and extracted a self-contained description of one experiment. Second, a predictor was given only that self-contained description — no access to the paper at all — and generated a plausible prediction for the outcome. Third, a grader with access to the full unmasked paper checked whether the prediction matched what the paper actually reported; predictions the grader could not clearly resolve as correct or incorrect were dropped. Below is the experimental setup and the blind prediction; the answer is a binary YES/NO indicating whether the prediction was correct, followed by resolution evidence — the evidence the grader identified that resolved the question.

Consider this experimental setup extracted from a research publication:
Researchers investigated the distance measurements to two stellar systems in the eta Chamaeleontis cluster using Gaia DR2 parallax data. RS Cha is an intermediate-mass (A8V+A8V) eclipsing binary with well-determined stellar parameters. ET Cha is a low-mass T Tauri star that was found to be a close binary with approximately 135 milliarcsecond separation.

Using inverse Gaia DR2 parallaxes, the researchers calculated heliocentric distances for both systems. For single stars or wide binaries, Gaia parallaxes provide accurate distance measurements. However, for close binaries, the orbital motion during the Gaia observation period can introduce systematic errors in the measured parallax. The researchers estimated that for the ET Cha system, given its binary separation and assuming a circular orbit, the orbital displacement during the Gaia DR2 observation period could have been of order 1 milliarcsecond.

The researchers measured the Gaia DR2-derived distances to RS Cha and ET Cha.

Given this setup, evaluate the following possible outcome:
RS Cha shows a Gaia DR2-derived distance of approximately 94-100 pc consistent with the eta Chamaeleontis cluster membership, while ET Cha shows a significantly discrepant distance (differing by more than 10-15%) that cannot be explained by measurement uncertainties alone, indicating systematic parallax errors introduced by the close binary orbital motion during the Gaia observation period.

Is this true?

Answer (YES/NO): NO